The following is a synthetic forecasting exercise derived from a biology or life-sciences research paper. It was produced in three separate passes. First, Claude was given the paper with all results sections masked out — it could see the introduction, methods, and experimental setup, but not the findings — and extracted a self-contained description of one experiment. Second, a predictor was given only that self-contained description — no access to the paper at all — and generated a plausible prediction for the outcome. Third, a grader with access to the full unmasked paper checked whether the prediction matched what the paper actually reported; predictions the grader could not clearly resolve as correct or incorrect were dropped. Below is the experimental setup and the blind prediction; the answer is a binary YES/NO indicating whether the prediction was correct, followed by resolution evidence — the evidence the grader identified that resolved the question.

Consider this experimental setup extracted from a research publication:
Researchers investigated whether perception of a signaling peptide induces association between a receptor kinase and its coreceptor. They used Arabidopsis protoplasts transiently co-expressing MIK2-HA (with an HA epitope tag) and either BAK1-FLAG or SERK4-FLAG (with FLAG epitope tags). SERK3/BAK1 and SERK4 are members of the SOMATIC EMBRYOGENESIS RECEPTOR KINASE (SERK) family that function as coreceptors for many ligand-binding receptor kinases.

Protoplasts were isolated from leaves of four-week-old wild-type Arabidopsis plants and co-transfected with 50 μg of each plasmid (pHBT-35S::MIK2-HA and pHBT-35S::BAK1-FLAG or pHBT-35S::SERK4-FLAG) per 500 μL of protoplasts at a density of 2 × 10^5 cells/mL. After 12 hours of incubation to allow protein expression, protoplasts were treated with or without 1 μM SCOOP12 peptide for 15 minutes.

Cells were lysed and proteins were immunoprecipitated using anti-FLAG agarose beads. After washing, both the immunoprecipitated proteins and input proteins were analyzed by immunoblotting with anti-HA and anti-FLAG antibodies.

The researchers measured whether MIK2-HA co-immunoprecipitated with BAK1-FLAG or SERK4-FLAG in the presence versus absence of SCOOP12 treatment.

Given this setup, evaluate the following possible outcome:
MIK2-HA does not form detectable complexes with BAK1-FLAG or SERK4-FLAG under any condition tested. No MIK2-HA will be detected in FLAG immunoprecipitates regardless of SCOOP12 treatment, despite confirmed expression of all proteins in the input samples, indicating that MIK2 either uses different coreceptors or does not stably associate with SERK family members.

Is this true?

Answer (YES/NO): NO